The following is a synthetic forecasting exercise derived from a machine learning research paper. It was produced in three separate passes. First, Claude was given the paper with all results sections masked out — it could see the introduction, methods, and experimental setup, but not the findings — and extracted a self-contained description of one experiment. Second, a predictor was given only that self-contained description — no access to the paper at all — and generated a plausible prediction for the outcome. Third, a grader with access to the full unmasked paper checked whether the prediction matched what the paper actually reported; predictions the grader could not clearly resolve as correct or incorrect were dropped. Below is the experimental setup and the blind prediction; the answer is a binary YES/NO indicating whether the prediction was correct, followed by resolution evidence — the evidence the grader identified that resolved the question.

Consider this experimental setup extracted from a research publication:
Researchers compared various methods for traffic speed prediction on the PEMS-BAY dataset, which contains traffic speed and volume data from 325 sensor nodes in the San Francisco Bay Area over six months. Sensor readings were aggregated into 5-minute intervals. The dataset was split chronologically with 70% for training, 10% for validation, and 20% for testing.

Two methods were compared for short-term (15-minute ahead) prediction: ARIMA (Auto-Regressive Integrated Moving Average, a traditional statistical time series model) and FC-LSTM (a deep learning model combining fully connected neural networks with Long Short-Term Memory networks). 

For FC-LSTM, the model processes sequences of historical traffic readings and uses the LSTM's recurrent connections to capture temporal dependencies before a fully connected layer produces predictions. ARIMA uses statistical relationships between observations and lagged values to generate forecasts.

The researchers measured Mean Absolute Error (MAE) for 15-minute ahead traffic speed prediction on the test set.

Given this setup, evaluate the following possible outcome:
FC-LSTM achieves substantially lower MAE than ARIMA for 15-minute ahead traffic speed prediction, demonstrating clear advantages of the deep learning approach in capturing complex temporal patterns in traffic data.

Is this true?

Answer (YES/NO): NO